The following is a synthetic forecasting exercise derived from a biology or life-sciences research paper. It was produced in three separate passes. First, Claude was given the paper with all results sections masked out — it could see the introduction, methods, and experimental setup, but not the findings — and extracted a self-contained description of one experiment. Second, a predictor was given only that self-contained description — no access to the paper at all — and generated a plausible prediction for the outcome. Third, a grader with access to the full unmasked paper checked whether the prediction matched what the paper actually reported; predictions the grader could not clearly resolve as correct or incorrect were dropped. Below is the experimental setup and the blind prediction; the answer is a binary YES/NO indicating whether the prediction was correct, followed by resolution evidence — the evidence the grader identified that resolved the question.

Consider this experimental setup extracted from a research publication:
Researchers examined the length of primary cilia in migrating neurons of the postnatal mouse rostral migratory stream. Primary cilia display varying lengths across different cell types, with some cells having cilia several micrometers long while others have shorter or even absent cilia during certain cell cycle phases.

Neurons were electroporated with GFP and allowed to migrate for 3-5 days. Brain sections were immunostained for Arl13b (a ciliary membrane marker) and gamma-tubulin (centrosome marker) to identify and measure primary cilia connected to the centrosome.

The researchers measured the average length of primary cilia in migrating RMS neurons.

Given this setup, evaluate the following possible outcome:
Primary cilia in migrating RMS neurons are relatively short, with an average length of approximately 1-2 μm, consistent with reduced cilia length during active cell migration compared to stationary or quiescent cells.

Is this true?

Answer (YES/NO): NO